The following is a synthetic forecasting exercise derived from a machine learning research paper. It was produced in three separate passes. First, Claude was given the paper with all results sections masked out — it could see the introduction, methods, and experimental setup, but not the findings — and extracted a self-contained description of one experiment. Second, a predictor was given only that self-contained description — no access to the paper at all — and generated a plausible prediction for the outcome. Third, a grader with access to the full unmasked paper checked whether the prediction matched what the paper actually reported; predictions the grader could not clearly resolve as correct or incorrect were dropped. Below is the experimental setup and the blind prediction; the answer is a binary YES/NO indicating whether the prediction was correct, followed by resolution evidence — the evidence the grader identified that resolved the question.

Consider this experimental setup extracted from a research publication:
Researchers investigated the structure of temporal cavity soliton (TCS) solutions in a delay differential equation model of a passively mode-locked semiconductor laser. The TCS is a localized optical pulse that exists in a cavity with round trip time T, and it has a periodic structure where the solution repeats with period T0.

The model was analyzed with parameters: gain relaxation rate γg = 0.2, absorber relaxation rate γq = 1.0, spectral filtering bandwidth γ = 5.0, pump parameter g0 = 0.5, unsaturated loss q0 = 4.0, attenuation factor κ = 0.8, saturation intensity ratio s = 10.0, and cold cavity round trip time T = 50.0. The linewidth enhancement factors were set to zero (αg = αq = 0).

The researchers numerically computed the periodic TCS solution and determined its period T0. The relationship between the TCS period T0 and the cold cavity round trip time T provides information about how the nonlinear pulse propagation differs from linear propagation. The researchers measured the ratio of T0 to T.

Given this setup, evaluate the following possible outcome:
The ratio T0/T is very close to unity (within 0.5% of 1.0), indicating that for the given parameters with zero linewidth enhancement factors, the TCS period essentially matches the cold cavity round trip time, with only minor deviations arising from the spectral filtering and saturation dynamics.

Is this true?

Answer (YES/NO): YES